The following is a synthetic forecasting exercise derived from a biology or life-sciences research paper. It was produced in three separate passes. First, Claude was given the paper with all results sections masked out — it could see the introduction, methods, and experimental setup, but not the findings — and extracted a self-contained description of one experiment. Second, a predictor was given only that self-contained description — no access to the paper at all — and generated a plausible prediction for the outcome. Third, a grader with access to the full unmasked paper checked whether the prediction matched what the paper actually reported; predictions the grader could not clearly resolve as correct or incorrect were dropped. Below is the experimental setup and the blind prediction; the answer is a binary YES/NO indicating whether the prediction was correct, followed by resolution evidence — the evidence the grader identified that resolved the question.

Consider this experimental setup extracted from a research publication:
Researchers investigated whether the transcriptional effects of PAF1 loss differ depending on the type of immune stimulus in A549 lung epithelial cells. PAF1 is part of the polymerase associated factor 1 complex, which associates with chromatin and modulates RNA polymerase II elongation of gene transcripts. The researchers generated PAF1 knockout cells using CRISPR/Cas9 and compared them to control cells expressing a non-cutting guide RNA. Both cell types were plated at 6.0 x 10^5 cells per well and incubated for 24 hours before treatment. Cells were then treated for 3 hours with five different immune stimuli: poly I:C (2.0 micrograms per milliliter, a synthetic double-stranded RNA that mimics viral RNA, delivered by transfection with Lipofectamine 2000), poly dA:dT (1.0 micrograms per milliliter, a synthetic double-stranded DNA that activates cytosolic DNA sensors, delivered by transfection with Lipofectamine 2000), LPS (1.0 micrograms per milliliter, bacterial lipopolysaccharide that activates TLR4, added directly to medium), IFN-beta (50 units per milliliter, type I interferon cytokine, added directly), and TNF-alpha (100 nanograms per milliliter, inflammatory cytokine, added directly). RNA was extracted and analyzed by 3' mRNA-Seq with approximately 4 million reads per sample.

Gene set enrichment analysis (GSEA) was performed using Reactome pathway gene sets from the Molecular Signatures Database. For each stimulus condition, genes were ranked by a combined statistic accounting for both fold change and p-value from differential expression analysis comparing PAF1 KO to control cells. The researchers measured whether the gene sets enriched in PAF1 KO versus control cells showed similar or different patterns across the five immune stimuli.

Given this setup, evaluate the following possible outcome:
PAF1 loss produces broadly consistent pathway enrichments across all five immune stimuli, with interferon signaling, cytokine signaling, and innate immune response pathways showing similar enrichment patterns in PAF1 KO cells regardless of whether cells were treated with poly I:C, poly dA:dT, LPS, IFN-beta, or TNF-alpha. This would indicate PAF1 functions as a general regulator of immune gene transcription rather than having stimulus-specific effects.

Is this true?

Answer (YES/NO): YES